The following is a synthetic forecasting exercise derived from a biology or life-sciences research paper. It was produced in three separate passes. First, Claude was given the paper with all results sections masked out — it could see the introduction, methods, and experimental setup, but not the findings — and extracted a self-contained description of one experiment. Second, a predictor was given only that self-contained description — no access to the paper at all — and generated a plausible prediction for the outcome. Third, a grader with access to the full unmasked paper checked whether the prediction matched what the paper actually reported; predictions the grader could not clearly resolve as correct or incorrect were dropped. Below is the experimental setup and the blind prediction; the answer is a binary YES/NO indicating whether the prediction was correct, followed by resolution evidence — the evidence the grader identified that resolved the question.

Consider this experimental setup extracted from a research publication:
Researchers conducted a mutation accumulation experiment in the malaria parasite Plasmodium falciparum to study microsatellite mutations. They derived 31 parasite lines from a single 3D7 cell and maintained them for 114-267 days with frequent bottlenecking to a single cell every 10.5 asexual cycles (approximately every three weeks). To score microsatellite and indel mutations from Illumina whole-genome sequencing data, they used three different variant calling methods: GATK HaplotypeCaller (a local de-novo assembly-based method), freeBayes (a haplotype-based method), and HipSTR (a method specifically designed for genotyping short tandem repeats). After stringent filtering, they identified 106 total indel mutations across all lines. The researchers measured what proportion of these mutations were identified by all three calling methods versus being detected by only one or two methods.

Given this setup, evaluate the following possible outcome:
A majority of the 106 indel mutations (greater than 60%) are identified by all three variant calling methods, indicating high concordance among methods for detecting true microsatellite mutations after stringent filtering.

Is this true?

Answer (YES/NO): NO